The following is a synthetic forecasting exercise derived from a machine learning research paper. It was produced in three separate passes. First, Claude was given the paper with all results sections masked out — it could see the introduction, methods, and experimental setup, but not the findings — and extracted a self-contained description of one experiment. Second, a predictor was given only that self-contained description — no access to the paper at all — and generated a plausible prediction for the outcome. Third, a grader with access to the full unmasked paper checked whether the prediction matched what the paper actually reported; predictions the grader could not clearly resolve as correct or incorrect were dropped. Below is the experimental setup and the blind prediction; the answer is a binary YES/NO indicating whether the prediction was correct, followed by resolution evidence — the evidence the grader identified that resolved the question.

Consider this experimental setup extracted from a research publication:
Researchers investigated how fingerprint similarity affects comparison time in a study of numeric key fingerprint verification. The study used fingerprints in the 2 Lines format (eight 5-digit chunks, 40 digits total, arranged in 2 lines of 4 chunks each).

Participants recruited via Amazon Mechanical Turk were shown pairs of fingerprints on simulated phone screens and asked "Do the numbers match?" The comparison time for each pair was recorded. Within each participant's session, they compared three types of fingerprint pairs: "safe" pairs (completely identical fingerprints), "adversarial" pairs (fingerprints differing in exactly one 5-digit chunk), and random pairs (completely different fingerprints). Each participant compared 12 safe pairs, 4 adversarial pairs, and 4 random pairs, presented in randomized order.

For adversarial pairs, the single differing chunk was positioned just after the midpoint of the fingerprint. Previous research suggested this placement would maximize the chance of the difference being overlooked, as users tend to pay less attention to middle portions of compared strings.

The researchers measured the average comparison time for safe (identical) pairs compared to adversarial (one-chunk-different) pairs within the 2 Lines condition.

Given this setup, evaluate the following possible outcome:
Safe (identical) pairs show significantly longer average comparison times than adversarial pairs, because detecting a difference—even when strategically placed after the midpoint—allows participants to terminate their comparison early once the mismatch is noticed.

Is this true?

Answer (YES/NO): YES